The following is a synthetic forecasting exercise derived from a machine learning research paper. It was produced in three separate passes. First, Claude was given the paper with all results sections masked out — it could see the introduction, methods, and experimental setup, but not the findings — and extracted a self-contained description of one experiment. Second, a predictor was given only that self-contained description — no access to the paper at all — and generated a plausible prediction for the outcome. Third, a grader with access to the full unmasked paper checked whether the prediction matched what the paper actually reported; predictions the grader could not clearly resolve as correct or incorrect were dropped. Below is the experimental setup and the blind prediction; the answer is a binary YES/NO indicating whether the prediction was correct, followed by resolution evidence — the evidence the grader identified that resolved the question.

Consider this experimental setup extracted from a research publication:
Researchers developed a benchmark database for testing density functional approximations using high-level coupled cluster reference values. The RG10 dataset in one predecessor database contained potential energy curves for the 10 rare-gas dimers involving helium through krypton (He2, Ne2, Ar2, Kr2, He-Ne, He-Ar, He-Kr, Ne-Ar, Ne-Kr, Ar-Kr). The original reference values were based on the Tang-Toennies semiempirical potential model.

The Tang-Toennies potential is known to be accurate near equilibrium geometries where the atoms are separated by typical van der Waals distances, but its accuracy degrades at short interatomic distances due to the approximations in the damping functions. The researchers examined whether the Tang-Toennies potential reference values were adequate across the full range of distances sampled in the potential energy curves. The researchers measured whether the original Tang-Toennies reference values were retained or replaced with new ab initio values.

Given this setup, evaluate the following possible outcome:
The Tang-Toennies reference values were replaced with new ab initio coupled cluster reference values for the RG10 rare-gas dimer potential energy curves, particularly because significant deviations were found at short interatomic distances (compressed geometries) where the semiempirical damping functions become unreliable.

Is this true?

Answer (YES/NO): YES